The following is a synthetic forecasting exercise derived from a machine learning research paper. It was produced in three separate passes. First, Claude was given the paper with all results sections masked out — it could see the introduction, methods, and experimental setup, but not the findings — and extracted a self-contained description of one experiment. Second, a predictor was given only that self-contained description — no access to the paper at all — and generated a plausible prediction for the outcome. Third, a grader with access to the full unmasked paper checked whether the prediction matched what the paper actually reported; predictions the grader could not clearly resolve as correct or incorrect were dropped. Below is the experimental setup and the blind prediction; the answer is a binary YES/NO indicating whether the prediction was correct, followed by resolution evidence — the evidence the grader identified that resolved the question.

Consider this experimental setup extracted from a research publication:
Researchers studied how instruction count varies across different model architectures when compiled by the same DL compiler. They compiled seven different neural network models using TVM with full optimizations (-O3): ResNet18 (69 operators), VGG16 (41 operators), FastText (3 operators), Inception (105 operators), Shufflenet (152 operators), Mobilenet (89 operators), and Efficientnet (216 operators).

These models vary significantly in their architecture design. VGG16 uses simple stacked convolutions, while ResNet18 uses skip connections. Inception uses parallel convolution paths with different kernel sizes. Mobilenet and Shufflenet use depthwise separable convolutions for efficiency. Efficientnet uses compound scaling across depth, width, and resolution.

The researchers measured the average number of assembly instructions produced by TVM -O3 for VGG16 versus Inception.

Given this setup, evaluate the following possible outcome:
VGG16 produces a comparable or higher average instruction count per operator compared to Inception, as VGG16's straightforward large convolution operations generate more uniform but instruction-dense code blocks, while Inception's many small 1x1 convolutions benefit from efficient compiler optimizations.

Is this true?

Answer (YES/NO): YES